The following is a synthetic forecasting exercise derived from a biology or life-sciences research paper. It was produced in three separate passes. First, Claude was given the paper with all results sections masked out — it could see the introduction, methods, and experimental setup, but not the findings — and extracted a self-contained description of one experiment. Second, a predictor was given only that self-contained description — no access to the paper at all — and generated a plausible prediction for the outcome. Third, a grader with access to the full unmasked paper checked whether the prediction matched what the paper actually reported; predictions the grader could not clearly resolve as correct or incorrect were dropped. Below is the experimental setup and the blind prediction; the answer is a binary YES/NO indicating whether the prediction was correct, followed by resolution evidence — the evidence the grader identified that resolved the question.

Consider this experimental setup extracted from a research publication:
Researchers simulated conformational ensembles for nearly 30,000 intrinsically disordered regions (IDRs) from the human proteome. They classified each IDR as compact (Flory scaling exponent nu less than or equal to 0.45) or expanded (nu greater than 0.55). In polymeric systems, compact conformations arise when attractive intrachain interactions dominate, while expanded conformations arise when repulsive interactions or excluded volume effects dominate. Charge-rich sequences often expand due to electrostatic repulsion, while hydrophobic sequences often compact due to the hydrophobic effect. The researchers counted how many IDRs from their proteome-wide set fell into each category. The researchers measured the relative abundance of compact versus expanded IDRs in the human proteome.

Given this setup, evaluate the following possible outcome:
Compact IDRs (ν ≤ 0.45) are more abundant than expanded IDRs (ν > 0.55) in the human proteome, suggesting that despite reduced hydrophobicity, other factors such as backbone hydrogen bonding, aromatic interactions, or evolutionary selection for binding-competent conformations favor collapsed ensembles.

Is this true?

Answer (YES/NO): NO